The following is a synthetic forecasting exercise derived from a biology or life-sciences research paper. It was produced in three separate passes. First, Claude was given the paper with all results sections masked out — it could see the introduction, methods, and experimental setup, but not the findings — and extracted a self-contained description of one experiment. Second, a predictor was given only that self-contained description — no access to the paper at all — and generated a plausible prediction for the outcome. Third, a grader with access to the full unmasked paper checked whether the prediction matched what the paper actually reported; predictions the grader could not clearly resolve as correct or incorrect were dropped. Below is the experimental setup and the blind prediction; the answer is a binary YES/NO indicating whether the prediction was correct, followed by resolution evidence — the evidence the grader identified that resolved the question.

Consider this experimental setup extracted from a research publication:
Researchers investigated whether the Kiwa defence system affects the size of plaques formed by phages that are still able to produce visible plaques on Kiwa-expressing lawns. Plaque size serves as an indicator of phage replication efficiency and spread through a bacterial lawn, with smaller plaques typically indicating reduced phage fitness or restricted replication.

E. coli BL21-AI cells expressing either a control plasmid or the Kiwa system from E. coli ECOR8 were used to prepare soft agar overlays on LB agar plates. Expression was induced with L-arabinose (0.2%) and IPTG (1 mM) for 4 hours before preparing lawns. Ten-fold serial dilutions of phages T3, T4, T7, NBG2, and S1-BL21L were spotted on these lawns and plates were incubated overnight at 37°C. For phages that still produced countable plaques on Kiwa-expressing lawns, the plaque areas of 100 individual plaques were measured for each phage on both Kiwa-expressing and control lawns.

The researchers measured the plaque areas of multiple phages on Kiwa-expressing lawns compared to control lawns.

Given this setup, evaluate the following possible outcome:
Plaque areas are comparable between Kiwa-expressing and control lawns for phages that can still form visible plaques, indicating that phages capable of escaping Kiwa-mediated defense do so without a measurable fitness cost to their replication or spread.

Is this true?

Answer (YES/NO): NO